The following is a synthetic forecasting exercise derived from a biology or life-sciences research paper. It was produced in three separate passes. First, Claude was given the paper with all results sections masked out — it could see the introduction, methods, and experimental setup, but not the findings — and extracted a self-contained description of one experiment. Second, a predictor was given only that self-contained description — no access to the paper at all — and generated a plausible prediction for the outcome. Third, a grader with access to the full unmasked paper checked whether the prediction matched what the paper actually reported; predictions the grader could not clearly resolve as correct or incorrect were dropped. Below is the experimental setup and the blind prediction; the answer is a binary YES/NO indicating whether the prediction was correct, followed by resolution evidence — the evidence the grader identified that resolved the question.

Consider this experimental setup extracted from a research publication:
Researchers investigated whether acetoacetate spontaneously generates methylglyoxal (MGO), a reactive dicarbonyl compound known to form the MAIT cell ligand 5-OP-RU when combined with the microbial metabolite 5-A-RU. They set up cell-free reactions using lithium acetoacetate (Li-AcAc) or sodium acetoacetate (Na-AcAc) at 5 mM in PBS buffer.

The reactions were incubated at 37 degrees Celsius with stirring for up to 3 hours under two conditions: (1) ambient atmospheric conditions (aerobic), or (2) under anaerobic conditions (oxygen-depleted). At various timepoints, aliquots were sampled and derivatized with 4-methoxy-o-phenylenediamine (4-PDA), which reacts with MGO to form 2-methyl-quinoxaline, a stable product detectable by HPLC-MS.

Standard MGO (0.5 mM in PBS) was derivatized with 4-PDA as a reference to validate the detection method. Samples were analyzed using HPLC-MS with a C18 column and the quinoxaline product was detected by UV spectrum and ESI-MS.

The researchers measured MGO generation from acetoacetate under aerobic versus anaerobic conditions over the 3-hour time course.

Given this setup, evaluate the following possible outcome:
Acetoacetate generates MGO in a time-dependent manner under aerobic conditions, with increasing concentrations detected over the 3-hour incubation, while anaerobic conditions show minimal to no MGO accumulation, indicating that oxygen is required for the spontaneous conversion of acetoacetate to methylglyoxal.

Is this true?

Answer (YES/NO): YES